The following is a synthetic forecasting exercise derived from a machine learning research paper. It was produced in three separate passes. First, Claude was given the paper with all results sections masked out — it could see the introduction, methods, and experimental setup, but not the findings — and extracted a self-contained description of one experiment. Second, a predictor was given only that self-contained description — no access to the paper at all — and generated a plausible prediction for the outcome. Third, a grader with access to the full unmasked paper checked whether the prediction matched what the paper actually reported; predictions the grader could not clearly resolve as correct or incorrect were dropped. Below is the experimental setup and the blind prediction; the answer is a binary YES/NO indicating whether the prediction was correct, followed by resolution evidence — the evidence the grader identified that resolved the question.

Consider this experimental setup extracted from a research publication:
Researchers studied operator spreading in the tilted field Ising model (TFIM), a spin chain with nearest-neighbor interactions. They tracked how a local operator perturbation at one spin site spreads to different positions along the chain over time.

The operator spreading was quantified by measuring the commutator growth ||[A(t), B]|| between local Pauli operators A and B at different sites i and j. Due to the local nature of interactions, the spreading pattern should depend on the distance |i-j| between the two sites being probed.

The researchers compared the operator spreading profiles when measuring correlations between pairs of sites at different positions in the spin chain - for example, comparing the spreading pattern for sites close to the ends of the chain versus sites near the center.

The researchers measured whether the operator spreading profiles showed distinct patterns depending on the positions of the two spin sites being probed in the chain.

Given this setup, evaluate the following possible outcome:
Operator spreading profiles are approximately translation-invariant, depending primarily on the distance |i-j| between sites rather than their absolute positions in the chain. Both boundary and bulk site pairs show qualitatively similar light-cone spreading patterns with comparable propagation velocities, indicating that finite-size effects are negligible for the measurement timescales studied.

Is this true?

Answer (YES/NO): NO